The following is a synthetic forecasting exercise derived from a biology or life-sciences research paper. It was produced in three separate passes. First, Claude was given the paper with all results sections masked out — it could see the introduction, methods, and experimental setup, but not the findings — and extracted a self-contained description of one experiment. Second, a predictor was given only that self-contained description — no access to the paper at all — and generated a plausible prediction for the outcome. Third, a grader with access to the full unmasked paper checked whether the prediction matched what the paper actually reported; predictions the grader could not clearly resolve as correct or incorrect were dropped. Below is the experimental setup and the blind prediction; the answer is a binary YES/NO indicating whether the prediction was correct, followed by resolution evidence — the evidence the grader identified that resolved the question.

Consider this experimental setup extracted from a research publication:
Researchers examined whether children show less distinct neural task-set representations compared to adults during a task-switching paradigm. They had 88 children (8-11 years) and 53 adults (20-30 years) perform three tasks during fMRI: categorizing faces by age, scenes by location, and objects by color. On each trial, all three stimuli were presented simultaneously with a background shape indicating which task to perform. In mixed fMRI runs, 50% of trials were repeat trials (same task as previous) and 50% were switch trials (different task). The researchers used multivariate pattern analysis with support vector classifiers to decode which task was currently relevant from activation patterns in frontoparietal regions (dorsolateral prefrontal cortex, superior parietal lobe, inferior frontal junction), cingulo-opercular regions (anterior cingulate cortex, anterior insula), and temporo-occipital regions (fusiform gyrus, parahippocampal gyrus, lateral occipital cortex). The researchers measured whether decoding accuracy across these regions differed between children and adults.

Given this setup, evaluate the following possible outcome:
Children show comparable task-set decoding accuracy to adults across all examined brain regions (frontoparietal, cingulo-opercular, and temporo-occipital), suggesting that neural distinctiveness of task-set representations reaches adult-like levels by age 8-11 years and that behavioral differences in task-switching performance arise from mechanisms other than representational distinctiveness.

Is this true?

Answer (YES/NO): YES